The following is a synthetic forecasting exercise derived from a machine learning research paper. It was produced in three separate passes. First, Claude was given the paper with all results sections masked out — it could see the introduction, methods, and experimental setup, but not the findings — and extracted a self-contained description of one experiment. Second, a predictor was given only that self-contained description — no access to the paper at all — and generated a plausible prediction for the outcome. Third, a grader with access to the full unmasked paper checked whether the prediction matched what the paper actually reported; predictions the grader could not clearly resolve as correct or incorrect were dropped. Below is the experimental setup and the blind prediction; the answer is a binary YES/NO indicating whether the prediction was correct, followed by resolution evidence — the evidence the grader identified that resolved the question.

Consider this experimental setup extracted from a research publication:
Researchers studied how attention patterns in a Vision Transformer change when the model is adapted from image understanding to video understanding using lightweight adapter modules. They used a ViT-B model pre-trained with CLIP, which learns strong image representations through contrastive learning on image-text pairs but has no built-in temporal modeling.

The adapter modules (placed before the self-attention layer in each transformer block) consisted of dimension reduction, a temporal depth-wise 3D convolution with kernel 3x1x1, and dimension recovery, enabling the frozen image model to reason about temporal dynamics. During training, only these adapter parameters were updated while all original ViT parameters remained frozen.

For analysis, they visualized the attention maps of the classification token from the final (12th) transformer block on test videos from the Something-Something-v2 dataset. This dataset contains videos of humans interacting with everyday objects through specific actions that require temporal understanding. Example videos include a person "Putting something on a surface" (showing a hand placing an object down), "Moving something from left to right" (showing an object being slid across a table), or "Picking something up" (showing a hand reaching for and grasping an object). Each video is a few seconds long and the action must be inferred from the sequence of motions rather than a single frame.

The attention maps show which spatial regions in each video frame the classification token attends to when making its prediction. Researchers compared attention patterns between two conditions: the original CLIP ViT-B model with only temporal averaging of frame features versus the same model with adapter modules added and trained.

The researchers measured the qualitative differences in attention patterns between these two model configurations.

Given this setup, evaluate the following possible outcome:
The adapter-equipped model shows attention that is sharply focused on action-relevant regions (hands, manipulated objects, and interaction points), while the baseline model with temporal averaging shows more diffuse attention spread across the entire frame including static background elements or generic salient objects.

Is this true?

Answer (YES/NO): YES